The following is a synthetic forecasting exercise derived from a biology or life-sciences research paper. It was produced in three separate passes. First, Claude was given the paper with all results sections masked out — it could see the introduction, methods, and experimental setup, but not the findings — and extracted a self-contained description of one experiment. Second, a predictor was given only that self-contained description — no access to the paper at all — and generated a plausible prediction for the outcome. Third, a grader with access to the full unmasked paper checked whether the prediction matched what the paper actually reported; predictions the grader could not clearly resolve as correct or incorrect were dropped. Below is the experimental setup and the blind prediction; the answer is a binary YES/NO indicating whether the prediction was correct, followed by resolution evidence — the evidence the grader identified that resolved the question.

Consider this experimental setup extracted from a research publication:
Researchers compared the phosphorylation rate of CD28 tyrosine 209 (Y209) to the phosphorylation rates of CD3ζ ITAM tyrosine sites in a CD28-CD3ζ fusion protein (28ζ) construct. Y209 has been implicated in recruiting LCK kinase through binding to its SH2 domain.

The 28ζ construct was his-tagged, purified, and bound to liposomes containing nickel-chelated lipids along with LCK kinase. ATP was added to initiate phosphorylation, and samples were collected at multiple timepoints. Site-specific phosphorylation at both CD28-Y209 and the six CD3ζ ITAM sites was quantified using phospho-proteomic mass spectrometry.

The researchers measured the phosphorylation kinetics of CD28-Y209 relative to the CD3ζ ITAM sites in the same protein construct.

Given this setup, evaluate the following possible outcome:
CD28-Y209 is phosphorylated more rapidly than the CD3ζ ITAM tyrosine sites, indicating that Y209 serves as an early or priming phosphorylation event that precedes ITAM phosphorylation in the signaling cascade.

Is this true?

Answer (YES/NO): NO